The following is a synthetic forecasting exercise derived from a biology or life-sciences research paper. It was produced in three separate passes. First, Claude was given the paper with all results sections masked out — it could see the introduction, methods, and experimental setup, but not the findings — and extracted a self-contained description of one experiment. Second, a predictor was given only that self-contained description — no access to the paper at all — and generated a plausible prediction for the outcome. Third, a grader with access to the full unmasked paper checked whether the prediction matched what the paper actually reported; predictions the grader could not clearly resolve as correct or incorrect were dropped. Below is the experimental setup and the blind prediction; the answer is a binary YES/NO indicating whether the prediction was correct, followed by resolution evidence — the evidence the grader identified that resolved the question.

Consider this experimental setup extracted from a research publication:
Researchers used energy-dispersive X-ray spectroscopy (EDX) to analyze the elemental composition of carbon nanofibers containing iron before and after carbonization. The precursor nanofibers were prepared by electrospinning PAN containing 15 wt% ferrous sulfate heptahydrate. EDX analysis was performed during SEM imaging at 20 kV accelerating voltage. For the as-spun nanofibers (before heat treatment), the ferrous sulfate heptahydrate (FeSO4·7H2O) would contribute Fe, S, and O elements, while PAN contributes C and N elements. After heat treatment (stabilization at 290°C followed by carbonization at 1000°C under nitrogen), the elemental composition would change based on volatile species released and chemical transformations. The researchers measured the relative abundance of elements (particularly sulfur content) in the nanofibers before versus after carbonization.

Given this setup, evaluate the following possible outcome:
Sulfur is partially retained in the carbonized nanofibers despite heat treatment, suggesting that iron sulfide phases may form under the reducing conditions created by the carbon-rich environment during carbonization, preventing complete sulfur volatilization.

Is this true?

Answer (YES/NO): NO